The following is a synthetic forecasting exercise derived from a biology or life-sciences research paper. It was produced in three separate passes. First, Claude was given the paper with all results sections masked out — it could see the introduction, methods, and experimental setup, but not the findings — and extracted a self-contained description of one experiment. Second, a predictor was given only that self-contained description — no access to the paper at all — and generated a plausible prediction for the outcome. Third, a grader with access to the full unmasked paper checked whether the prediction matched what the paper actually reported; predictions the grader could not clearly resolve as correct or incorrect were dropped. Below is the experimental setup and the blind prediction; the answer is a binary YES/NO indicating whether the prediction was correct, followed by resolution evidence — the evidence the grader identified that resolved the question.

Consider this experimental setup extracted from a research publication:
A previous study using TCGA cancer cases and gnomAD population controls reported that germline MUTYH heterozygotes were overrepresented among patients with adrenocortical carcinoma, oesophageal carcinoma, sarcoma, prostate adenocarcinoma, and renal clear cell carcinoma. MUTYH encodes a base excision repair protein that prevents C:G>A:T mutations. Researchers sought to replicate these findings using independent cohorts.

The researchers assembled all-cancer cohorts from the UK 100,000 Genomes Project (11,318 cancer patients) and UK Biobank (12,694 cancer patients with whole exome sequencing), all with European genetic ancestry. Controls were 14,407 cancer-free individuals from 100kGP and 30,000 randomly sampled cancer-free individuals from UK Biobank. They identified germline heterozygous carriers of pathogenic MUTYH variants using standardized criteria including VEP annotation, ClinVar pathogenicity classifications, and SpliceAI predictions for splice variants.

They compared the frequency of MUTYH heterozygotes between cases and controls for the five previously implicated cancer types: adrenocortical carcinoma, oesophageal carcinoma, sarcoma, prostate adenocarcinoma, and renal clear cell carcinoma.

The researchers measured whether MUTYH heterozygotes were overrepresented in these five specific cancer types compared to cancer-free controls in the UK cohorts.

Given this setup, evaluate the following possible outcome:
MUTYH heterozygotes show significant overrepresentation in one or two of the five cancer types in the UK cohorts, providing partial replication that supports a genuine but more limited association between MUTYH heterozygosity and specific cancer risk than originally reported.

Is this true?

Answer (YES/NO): NO